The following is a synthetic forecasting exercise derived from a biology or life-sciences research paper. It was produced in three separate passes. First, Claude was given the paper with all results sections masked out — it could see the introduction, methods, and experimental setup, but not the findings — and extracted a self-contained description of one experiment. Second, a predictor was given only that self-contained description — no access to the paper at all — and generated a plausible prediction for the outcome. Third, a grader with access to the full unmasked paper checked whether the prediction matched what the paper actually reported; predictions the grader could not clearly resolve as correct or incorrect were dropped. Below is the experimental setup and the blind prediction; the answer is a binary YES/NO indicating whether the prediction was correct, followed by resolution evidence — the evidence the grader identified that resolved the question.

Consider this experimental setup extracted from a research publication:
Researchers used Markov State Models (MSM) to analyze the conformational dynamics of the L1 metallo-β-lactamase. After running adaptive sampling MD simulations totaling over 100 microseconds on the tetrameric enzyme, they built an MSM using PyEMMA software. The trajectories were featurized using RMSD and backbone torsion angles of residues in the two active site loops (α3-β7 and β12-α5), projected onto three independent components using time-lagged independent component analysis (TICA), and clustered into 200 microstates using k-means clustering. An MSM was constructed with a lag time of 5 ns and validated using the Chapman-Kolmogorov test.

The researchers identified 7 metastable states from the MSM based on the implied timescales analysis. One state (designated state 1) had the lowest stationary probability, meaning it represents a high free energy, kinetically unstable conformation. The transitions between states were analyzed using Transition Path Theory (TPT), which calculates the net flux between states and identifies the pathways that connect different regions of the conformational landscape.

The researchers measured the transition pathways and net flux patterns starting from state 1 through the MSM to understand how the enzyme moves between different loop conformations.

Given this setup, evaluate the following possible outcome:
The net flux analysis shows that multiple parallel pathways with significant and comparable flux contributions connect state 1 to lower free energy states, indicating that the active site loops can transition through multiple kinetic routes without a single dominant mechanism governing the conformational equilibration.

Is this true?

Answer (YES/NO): NO